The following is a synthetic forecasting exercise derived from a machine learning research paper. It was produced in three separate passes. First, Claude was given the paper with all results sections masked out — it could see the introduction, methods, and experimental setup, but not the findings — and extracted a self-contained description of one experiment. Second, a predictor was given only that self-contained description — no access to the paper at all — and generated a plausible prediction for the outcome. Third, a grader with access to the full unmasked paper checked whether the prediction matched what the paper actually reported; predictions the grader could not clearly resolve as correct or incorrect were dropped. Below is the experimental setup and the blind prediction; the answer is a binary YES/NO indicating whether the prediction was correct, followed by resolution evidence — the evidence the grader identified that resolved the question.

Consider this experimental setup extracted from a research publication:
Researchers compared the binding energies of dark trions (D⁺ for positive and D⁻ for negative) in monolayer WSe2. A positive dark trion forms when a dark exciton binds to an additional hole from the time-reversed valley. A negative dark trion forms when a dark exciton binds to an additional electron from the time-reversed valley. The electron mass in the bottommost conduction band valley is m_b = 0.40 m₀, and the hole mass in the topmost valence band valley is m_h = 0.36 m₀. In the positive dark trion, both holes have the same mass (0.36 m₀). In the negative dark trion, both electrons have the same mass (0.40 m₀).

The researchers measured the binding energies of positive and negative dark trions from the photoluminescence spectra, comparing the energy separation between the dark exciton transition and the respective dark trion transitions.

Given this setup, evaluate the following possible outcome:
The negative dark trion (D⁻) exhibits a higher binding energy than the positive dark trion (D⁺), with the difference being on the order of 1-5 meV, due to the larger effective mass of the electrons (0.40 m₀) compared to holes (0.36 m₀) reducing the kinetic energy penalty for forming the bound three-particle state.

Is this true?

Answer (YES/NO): YES